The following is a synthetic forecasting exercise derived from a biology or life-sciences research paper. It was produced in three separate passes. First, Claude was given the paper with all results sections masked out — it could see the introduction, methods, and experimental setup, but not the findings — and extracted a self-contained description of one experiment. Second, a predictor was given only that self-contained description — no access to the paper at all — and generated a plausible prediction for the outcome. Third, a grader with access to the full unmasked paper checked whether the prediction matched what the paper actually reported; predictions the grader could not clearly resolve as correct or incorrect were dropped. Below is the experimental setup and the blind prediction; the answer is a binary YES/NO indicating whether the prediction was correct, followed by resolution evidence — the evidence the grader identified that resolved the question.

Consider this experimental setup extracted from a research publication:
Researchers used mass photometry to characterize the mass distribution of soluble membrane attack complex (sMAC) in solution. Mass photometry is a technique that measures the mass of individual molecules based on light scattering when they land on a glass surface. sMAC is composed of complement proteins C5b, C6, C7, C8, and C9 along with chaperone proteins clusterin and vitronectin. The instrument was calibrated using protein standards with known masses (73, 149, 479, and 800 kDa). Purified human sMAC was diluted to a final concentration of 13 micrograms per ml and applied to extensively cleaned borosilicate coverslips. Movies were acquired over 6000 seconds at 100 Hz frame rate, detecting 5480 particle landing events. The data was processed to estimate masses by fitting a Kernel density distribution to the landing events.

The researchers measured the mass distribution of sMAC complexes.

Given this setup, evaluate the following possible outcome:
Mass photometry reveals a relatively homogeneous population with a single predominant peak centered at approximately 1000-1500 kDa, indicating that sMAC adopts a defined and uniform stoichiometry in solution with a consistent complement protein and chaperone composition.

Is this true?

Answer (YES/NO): NO